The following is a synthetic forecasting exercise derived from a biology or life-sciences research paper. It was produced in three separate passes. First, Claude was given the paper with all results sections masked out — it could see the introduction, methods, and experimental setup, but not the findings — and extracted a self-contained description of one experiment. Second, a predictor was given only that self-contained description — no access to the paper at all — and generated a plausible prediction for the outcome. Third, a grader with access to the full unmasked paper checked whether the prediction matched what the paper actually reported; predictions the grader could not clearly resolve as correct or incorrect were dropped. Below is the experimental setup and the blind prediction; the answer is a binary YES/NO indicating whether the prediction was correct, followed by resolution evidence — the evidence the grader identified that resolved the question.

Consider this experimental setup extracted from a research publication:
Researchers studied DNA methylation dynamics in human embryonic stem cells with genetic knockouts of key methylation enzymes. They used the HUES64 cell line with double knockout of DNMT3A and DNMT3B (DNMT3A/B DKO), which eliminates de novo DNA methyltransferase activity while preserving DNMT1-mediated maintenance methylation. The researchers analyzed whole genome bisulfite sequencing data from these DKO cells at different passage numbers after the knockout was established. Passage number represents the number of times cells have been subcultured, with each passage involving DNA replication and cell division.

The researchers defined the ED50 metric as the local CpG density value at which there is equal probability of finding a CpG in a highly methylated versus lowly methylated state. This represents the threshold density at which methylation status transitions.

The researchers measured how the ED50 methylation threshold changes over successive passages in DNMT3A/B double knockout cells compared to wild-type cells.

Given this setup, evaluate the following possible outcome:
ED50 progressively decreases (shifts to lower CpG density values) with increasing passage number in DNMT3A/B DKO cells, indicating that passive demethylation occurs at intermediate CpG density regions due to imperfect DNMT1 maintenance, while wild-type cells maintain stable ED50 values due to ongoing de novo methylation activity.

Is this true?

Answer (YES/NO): YES